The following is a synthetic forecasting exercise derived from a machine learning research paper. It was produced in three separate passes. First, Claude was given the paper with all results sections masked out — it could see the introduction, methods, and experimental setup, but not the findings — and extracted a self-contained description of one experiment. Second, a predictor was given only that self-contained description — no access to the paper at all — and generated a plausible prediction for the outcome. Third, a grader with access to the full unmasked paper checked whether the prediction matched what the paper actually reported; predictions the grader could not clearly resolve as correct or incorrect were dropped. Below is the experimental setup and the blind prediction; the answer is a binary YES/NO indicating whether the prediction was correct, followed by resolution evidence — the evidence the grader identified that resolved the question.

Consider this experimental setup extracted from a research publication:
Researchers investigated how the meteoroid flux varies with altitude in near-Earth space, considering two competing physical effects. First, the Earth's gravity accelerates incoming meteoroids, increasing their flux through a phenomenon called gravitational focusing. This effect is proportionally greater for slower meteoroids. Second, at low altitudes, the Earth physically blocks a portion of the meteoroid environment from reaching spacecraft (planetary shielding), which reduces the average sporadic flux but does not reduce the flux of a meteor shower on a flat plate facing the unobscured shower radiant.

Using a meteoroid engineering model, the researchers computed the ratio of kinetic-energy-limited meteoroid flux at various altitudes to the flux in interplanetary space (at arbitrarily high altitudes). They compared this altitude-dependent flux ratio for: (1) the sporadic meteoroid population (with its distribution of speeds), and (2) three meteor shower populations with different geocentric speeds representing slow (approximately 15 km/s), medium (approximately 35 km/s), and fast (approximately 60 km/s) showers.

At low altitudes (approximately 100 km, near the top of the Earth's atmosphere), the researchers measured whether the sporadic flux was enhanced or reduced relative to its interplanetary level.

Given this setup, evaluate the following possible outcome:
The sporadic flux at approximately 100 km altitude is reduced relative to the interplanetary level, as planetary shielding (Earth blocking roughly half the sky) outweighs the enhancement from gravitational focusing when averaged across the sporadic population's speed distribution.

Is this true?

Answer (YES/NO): YES